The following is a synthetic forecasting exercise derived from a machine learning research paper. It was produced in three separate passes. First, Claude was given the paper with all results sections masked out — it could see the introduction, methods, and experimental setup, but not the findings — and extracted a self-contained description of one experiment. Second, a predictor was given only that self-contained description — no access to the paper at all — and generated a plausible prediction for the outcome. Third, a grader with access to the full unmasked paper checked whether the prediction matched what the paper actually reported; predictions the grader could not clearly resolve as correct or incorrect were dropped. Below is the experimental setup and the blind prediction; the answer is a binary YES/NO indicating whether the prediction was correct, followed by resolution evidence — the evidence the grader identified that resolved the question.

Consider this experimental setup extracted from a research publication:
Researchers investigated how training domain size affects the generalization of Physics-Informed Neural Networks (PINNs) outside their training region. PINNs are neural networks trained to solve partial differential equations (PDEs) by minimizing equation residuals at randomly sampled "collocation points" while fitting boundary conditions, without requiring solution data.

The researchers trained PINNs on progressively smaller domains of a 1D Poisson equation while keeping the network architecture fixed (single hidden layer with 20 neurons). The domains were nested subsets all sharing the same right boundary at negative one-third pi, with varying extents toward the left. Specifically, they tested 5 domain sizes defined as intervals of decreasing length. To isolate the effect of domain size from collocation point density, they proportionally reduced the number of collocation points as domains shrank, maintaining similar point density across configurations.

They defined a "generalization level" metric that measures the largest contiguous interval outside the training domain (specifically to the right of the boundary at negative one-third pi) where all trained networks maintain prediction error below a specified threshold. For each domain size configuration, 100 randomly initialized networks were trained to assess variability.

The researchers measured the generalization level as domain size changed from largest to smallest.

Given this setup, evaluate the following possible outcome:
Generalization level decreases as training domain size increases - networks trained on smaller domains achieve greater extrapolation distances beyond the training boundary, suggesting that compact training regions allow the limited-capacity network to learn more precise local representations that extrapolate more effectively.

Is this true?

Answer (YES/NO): NO